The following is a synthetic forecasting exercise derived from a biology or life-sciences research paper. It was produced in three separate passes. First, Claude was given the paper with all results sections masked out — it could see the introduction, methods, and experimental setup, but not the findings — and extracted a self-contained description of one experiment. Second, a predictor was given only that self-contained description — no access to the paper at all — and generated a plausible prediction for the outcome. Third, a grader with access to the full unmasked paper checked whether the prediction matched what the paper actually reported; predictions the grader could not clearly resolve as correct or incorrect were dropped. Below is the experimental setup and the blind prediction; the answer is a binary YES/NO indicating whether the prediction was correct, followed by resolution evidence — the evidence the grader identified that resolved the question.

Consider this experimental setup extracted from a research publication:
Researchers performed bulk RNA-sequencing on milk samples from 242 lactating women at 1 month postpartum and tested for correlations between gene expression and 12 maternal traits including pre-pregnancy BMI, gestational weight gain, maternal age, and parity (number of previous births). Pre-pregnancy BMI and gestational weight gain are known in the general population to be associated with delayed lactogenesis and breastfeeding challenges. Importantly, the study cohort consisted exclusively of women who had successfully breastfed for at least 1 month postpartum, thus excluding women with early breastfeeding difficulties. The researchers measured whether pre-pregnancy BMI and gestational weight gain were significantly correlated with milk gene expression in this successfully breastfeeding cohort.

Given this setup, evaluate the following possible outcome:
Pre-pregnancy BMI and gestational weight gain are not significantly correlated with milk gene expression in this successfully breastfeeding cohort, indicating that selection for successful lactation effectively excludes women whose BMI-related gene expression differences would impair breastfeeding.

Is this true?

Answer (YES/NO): YES